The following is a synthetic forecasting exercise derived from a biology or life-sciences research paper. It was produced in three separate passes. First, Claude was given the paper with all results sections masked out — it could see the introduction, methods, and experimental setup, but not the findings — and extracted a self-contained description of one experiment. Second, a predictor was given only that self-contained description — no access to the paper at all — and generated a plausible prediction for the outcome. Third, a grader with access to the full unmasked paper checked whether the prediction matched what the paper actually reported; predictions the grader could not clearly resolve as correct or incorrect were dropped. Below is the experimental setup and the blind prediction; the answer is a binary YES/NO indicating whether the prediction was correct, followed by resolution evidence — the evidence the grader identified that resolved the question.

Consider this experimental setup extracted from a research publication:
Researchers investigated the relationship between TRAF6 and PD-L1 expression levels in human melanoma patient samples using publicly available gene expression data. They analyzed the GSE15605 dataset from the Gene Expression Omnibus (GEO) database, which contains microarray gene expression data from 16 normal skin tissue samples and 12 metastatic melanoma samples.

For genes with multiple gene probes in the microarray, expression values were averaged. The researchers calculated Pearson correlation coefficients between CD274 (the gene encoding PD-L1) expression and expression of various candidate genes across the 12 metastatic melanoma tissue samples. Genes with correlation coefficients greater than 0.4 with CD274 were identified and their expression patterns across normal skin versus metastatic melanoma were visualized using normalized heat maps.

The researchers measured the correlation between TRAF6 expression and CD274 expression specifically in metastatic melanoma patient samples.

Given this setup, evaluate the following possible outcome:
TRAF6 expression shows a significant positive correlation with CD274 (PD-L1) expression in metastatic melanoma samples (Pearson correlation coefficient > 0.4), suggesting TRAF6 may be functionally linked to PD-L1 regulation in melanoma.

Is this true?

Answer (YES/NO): YES